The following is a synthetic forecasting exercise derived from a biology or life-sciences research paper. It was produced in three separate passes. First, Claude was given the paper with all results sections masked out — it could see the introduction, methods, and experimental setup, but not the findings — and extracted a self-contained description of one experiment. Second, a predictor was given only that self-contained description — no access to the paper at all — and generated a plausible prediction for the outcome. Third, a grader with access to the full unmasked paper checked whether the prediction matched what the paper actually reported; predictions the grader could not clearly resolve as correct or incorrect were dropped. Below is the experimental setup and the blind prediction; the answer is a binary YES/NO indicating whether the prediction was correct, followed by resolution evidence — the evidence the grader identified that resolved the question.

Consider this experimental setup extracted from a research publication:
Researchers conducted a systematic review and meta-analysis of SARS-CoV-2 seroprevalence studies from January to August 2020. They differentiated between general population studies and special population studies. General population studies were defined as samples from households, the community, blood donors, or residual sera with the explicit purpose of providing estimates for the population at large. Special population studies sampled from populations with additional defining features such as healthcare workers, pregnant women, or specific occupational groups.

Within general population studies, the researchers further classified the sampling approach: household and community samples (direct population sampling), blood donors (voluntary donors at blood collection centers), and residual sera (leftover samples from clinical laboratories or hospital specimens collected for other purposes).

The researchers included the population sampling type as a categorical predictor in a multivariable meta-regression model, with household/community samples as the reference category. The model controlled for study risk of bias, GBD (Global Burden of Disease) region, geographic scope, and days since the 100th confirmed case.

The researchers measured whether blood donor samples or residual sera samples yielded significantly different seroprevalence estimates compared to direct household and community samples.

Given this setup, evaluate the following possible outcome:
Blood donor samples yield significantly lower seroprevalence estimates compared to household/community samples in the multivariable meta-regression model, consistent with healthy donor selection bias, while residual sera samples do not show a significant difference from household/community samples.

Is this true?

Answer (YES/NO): NO